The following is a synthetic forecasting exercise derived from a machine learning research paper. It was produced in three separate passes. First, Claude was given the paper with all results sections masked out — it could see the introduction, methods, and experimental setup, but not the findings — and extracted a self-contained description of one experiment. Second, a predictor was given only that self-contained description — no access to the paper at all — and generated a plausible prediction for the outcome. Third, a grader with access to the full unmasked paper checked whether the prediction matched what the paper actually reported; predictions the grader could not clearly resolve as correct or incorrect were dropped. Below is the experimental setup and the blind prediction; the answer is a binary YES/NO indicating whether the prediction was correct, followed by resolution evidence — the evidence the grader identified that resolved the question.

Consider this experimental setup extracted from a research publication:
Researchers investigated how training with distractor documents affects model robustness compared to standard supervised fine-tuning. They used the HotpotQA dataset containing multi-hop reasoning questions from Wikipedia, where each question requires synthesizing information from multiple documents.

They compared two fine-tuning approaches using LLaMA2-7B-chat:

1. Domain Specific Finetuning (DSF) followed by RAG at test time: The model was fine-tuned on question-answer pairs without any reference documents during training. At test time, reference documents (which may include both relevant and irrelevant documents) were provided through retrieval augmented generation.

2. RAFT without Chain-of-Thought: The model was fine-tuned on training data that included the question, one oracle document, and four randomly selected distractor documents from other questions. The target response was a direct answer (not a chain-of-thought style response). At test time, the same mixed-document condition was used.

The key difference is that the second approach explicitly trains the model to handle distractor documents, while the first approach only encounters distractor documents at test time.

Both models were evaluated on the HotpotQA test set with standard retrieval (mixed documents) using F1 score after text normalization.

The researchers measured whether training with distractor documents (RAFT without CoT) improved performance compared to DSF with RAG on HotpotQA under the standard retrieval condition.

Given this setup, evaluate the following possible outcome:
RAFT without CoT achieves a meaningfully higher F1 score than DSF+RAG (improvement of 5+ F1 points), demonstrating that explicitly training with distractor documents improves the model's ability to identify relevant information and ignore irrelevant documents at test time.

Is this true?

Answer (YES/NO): NO